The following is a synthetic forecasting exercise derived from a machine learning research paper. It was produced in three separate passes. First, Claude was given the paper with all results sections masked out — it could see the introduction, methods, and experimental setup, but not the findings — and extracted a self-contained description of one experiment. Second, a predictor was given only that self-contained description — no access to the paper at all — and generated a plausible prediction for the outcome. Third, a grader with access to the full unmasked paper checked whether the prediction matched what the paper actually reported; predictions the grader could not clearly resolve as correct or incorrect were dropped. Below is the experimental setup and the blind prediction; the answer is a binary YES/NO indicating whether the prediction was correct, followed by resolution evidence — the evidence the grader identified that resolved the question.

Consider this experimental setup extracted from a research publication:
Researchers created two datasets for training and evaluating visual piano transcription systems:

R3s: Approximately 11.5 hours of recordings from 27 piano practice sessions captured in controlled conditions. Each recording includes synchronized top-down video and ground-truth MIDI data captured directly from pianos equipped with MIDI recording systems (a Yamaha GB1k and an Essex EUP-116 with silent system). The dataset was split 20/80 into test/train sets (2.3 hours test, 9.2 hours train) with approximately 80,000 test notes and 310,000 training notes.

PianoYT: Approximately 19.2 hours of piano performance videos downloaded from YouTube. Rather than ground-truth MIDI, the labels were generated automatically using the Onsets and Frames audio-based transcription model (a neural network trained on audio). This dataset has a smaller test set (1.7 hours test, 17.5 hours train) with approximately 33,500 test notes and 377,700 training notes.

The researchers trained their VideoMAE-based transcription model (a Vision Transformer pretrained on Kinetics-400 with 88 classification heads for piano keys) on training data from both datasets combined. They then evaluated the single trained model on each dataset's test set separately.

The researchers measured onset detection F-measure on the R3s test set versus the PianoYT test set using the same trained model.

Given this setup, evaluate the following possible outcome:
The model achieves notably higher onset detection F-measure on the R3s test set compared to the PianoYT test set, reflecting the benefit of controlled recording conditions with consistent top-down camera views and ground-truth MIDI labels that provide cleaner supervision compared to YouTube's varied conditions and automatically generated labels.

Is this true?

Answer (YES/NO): YES